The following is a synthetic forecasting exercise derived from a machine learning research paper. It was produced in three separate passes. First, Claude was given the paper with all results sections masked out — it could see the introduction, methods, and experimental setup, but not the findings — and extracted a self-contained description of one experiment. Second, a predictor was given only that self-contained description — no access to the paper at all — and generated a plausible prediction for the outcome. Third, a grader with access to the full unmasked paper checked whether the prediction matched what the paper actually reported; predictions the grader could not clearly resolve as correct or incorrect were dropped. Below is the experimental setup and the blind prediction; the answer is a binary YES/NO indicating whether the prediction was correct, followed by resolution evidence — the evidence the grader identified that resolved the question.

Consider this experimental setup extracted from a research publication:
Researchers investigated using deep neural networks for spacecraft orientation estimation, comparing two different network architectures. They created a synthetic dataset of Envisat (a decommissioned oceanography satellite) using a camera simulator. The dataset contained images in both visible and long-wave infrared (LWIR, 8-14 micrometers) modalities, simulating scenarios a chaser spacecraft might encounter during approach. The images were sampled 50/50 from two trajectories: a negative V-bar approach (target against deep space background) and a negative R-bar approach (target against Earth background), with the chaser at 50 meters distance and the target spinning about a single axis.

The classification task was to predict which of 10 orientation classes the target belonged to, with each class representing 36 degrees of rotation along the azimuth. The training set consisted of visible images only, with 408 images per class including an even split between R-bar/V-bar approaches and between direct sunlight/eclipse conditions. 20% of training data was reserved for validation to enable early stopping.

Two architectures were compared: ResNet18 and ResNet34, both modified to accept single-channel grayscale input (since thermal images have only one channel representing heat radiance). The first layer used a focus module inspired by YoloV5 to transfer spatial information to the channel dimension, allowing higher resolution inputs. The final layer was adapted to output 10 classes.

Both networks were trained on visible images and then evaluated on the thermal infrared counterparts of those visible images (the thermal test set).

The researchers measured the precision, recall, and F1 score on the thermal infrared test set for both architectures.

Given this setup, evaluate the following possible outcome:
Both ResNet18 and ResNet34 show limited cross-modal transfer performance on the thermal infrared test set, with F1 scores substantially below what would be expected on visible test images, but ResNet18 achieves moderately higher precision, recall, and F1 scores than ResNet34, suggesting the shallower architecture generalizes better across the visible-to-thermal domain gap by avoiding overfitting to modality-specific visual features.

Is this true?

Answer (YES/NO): NO